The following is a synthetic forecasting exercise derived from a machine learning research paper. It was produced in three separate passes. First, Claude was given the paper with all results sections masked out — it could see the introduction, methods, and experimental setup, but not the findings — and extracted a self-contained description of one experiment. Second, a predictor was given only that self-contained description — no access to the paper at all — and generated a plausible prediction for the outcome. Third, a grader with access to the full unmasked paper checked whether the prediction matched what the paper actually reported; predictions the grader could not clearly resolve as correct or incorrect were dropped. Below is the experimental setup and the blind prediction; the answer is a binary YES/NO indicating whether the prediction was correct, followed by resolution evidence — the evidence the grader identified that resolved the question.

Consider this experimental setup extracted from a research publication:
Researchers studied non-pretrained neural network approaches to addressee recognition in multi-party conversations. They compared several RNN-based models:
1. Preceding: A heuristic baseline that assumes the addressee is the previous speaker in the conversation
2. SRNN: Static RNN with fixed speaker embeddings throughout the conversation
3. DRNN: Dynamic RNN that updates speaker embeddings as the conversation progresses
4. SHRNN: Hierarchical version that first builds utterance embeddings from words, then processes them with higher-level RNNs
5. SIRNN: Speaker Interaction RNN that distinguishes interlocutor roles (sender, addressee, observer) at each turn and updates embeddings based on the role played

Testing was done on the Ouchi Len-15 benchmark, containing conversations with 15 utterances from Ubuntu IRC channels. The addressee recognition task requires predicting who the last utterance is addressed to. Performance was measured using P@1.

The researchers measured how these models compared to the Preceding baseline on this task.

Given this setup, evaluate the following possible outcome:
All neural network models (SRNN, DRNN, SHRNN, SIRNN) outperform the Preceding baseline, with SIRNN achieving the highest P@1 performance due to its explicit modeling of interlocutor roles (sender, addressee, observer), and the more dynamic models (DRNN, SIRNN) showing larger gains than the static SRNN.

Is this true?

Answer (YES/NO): YES